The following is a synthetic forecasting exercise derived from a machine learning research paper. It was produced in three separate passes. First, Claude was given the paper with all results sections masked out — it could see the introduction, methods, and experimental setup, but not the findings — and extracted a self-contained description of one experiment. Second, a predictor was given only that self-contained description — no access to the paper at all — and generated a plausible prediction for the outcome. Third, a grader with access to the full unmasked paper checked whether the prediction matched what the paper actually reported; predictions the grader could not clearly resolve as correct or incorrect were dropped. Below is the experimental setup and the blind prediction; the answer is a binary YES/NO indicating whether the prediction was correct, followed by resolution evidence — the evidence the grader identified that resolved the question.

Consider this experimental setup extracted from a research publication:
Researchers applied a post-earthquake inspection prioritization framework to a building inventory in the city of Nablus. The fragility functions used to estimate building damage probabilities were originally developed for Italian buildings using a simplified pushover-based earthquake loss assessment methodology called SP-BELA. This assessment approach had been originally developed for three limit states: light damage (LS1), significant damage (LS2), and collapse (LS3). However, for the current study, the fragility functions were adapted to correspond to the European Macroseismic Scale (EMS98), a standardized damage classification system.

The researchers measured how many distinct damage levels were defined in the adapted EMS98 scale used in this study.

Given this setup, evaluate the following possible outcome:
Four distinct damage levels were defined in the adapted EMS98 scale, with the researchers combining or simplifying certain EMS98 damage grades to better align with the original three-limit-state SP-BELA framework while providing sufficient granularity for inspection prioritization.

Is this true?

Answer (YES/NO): NO